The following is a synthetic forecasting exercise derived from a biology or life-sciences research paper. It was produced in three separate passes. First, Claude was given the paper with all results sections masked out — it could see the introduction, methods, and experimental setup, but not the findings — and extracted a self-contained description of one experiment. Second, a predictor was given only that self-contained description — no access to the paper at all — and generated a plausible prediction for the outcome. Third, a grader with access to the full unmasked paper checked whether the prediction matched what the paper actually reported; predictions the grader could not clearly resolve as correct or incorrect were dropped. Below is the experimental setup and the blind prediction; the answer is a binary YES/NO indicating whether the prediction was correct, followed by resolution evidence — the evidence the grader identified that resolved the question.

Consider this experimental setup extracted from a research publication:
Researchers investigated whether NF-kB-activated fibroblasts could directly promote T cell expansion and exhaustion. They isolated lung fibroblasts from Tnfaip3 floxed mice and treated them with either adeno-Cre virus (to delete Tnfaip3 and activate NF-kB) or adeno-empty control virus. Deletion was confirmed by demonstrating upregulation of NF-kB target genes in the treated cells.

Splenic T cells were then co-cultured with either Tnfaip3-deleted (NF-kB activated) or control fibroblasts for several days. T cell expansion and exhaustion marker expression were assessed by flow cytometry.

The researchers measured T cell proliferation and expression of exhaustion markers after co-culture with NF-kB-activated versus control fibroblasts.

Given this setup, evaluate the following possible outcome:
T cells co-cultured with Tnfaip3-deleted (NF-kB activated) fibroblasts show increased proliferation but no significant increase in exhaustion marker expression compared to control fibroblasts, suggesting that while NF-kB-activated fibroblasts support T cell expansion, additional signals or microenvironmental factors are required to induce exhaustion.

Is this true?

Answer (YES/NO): NO